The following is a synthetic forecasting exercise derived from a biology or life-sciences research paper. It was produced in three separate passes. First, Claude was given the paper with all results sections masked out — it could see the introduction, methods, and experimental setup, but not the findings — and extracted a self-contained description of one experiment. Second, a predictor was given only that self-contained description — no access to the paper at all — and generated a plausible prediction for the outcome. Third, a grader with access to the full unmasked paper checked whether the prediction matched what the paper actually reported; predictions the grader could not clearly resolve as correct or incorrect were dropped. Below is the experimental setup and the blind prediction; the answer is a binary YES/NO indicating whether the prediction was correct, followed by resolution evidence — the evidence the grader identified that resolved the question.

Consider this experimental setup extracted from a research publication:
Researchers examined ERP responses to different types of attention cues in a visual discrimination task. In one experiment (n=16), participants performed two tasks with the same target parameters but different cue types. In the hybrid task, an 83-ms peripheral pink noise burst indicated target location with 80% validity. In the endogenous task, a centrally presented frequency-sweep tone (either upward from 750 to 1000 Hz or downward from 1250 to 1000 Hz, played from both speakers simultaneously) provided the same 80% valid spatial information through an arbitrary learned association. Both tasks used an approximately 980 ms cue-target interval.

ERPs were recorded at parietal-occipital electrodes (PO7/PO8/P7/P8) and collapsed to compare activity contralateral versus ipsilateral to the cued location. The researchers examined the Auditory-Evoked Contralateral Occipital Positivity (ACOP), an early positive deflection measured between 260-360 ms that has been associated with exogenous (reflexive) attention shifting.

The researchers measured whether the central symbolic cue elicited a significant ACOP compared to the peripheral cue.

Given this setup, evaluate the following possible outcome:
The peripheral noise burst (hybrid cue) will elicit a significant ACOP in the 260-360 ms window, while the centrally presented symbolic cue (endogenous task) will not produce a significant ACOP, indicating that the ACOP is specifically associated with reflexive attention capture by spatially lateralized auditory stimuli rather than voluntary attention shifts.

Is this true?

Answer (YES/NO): YES